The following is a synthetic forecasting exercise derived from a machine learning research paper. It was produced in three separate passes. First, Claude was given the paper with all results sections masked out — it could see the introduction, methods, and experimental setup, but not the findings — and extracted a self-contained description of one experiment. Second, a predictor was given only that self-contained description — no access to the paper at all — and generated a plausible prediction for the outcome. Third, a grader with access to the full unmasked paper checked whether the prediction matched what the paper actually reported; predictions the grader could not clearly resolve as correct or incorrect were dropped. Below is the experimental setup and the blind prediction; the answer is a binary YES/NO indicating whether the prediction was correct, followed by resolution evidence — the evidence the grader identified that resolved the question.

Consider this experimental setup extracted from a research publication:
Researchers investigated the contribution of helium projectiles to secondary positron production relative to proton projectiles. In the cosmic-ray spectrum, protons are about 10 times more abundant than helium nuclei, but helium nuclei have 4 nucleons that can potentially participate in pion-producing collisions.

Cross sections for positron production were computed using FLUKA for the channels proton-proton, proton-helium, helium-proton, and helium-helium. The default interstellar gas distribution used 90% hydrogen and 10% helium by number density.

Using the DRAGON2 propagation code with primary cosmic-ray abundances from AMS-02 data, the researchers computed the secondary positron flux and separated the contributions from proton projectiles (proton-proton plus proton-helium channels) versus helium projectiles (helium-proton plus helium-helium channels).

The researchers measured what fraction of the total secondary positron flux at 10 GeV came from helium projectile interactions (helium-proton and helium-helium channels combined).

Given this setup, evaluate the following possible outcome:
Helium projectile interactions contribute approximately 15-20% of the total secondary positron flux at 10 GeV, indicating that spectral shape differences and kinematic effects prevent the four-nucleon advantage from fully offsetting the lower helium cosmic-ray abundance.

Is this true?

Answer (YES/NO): YES